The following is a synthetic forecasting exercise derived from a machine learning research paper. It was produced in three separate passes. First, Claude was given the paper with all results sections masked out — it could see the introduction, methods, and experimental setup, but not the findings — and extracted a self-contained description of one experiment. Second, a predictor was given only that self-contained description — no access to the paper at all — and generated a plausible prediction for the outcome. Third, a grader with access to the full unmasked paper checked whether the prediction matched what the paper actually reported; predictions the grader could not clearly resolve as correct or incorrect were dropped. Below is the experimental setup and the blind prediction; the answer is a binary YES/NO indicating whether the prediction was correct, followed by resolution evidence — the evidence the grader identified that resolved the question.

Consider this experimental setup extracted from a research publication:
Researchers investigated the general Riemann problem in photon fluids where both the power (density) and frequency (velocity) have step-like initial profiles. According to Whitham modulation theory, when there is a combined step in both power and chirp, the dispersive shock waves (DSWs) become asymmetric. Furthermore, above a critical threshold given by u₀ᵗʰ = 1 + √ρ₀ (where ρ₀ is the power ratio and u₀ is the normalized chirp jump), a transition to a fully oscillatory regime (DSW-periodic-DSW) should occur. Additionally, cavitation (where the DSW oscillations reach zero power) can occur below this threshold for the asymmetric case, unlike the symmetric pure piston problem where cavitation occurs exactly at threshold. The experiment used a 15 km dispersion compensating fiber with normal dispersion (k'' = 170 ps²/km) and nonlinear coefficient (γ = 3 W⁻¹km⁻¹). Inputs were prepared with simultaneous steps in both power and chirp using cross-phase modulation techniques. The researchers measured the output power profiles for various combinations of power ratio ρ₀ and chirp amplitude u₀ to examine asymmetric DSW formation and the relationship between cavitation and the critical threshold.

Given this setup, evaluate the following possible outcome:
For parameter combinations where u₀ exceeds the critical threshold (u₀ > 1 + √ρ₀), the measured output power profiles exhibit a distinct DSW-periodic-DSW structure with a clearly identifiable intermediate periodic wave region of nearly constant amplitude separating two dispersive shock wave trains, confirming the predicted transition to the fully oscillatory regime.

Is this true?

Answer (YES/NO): YES